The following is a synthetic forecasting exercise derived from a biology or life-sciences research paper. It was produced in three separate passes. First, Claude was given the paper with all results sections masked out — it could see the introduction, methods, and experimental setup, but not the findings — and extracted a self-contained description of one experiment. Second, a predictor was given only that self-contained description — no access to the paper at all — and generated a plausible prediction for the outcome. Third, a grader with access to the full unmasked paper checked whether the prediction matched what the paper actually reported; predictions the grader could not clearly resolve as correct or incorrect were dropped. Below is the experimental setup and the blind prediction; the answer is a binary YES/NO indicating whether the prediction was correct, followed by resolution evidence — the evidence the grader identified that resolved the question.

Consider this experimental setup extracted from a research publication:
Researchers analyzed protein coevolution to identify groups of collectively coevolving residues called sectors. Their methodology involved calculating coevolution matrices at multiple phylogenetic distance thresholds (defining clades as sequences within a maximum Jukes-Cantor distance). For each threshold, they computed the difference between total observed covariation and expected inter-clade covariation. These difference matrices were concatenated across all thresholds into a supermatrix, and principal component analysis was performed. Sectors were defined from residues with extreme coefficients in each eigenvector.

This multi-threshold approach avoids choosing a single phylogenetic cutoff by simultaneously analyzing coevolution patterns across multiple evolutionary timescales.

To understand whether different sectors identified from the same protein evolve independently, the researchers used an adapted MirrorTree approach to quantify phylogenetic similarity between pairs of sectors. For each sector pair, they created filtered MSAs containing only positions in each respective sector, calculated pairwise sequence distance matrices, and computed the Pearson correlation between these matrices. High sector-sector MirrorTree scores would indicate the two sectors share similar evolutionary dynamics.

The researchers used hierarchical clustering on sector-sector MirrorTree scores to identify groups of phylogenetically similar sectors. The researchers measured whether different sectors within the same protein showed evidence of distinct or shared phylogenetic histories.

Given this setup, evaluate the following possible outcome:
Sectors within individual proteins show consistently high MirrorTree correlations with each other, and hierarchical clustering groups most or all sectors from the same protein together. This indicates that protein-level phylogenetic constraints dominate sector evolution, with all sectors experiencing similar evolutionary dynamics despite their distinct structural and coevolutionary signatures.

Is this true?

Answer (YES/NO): NO